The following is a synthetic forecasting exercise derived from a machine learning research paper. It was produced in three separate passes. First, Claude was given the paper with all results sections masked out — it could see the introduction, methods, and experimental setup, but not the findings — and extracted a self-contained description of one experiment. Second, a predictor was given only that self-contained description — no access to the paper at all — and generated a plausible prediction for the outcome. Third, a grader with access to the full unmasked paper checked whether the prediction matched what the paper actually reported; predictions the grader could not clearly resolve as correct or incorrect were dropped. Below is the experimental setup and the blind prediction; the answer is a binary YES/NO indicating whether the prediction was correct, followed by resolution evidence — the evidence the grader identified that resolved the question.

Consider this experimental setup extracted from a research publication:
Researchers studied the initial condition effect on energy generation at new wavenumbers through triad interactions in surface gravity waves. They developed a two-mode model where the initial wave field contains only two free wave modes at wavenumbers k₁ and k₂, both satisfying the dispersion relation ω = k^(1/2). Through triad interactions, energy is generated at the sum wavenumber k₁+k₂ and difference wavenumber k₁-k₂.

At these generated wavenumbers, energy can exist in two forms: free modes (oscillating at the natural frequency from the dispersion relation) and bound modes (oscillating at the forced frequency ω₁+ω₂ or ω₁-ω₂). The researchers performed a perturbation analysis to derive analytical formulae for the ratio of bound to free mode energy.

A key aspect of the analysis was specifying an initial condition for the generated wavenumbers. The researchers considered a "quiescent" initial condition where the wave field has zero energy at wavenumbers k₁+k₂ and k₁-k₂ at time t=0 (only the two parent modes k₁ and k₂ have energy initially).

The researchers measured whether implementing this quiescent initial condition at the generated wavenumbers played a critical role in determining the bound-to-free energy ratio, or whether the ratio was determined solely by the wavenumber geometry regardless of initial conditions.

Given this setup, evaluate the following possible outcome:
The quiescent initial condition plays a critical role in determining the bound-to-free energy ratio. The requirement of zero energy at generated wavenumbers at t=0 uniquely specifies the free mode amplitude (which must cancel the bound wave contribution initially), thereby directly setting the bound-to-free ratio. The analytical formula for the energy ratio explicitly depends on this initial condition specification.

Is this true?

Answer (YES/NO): YES